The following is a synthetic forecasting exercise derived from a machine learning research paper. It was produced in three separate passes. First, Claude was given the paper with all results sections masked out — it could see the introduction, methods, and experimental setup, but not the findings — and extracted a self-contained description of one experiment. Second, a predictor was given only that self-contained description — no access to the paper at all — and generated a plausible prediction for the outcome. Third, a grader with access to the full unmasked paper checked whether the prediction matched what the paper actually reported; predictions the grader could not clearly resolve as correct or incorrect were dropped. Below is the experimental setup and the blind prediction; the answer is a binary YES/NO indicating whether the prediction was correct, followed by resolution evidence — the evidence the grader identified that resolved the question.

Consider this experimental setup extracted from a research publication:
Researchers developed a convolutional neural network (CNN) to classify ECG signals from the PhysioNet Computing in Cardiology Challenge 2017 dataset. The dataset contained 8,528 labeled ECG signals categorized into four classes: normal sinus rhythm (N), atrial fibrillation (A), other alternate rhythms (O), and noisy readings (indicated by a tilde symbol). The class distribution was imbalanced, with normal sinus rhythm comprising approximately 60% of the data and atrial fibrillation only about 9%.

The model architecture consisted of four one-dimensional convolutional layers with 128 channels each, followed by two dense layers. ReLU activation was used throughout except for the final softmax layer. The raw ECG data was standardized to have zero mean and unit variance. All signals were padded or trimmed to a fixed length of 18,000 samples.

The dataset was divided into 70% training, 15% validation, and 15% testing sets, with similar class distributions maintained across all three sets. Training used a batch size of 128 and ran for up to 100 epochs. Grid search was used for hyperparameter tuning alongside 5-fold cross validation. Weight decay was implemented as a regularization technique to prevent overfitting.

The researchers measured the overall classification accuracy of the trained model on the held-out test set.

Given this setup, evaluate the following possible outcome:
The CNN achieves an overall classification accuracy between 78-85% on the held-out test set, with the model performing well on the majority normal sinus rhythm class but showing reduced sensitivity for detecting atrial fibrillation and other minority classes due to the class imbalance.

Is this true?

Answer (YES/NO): NO